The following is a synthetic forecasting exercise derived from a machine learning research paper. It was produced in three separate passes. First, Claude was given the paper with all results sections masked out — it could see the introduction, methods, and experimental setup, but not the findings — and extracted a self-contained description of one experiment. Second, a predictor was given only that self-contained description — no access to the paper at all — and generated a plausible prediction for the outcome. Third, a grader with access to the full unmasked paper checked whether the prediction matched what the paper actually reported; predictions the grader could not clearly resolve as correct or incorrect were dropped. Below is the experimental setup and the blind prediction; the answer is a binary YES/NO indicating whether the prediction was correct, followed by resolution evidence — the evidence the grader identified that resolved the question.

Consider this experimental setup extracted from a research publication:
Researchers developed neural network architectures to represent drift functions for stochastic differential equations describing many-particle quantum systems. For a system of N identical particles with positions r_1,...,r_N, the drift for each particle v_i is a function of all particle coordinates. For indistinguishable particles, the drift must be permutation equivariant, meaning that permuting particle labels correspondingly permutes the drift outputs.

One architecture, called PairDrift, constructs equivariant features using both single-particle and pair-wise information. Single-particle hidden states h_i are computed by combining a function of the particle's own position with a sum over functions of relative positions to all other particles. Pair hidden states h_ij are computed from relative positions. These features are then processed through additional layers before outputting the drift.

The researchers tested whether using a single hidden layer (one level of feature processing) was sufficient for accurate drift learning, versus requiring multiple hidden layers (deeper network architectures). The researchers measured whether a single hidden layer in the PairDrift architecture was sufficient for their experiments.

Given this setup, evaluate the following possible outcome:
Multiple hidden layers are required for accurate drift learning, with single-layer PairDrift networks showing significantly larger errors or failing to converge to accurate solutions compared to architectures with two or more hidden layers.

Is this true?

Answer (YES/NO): NO